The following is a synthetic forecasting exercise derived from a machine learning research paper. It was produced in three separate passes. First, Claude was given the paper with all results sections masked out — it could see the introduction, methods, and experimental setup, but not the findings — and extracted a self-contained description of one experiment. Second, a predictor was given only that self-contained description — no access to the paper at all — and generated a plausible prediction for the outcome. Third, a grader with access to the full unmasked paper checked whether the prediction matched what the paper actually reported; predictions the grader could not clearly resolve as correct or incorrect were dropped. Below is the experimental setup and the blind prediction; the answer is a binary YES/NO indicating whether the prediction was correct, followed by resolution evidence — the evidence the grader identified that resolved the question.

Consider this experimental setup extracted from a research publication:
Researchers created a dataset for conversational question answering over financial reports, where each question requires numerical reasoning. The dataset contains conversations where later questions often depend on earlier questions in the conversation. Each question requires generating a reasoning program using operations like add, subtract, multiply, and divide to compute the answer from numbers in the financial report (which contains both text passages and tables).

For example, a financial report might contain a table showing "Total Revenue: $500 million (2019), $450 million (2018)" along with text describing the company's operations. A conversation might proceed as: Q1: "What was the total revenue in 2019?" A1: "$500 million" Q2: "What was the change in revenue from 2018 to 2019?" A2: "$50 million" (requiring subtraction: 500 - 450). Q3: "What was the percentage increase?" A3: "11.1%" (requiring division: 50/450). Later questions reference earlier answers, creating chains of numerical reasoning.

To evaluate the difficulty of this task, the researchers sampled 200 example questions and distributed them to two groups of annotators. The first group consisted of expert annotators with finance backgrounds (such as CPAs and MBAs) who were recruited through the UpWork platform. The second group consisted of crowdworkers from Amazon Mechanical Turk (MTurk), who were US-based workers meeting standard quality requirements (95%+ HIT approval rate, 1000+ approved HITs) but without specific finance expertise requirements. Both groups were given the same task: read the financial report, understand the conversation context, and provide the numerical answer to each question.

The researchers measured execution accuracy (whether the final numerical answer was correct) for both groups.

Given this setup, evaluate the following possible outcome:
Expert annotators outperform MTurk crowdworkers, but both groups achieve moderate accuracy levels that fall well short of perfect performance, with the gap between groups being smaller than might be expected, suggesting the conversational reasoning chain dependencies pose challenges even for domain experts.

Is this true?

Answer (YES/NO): NO